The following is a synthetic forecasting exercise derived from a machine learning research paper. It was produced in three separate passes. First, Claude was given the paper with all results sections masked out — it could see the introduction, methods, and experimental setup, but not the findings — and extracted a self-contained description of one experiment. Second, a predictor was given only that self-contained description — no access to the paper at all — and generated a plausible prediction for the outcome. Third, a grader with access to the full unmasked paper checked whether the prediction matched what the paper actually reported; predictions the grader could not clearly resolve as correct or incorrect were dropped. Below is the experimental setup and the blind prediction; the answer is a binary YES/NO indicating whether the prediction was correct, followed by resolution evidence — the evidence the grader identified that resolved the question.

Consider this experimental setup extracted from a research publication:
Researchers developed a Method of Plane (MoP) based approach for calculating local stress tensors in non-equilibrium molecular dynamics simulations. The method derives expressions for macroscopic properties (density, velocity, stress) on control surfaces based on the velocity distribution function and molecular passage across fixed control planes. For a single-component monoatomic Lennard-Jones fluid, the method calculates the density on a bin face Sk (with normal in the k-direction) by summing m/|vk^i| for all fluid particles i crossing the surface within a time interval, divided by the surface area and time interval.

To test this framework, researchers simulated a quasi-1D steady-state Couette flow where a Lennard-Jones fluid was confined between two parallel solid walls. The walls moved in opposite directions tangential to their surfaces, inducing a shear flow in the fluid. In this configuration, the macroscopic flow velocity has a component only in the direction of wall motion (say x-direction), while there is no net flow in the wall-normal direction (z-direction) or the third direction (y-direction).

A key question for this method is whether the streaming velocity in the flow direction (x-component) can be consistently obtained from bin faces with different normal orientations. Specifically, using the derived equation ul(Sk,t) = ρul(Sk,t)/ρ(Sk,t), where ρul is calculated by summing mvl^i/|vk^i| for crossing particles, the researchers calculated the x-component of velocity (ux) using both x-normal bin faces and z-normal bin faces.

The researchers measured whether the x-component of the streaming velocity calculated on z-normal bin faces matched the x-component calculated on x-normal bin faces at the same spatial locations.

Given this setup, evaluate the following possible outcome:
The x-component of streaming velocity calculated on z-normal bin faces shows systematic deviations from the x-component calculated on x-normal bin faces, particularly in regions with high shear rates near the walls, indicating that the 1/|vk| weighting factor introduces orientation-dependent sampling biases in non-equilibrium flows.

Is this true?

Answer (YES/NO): NO